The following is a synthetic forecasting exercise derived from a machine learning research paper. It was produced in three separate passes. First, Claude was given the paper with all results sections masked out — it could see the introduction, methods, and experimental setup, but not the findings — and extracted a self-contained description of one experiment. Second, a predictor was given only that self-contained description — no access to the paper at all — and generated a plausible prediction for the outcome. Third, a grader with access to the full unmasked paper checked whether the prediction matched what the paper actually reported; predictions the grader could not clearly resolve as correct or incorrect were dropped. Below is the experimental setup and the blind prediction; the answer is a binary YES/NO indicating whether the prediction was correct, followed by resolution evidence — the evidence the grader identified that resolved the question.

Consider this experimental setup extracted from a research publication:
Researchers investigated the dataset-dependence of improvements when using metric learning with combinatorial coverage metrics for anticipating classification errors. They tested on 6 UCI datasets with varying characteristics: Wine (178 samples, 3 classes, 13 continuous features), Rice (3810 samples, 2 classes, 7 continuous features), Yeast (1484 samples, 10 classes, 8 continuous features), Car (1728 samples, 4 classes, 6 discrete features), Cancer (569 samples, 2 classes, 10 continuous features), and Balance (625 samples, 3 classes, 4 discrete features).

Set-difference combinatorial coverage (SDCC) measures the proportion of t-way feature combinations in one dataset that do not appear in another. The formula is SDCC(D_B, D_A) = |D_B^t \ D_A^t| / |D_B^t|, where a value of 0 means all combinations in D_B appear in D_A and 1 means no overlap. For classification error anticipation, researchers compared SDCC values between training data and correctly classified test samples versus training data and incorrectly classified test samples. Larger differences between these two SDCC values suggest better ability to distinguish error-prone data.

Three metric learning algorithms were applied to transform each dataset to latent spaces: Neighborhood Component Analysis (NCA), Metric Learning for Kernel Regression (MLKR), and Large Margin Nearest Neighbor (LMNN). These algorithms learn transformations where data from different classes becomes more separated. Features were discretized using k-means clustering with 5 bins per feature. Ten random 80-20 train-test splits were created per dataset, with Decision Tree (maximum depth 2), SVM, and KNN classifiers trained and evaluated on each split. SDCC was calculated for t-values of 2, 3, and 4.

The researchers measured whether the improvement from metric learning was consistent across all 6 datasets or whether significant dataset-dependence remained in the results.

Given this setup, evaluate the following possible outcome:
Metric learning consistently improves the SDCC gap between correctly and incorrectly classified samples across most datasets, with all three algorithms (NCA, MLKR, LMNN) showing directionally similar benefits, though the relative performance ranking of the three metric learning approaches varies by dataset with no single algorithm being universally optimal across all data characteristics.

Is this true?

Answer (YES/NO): NO